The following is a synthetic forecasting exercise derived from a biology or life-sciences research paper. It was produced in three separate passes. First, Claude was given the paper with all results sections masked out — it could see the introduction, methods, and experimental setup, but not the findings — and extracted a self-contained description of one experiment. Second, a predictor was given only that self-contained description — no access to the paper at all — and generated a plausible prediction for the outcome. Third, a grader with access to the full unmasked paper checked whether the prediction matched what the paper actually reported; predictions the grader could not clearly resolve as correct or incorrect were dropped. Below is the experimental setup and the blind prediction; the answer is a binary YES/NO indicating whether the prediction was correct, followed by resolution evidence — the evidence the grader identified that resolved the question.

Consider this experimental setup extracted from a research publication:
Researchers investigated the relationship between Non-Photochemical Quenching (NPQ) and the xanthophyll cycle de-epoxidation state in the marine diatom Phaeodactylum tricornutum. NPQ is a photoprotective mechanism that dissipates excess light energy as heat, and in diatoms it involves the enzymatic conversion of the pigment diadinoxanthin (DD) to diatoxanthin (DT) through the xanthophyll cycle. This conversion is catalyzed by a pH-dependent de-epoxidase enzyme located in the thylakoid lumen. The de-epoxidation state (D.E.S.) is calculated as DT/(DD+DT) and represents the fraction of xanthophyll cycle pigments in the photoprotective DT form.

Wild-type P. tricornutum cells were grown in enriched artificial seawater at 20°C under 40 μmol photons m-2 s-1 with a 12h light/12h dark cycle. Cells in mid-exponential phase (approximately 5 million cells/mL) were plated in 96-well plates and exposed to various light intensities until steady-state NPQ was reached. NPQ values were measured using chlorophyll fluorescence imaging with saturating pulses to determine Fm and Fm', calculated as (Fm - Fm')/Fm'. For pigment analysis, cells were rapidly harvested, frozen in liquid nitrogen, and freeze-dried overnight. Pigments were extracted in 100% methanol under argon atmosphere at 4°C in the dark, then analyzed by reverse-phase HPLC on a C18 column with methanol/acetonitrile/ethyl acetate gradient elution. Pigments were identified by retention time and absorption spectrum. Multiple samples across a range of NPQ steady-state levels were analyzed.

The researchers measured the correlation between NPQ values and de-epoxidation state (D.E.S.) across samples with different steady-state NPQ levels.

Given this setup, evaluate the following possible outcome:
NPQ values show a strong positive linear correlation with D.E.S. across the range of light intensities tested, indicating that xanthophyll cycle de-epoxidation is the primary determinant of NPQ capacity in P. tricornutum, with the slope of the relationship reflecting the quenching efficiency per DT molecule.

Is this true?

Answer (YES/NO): YES